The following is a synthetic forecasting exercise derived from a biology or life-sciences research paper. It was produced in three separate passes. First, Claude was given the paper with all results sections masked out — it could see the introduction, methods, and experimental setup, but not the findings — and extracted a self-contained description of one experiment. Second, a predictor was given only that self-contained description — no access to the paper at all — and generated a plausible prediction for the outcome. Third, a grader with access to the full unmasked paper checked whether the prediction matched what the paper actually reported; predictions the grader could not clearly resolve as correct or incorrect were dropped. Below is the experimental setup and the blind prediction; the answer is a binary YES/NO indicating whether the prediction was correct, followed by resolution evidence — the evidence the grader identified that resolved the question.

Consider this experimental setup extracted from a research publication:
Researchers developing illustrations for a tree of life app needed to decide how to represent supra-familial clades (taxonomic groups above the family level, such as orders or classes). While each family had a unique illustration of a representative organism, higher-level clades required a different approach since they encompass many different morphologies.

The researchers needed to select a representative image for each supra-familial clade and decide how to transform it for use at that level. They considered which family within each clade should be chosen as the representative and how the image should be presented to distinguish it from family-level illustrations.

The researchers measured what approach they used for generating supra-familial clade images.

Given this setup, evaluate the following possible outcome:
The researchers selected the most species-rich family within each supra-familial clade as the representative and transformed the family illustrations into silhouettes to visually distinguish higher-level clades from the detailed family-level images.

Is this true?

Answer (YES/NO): NO